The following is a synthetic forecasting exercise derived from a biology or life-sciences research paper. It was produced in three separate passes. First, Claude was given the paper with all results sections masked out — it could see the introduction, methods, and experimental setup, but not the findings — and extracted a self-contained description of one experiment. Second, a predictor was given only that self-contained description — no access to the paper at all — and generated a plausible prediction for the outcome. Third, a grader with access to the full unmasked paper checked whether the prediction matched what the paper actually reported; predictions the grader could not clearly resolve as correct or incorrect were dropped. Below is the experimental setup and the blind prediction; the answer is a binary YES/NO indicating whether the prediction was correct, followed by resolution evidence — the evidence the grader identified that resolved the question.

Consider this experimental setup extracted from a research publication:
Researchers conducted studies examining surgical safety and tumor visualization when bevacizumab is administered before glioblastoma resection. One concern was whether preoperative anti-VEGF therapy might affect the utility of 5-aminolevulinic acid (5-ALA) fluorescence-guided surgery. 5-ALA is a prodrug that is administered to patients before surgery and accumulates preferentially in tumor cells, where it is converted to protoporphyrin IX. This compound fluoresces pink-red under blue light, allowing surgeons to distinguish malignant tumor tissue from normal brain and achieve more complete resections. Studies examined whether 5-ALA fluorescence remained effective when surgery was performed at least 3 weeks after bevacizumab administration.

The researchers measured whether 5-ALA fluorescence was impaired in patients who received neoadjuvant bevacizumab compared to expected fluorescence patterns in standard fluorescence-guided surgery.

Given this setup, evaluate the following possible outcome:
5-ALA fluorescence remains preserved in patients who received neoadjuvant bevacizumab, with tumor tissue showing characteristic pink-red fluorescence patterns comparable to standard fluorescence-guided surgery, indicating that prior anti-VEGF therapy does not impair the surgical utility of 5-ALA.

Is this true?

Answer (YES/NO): YES